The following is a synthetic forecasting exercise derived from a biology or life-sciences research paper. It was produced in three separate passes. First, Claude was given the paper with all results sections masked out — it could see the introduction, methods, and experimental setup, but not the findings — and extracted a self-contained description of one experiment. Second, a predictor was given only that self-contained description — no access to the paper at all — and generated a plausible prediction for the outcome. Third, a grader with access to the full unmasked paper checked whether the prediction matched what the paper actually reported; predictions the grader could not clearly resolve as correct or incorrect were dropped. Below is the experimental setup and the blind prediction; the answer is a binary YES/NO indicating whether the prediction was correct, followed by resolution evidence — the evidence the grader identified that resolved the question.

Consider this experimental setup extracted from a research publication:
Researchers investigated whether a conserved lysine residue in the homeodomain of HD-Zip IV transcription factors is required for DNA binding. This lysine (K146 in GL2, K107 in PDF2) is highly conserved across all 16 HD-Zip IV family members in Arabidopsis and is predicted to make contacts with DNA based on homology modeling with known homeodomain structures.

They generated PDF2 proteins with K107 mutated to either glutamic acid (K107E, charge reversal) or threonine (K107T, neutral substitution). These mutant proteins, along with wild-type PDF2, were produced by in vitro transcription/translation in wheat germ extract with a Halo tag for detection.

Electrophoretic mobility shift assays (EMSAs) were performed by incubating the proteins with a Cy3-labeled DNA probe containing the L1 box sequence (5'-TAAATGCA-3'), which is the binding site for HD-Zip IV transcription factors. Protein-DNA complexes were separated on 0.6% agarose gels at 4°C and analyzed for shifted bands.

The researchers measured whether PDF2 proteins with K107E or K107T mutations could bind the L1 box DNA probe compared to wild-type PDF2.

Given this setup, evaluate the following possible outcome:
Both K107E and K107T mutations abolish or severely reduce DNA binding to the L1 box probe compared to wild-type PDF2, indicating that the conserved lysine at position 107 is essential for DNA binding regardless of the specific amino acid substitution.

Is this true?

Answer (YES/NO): NO